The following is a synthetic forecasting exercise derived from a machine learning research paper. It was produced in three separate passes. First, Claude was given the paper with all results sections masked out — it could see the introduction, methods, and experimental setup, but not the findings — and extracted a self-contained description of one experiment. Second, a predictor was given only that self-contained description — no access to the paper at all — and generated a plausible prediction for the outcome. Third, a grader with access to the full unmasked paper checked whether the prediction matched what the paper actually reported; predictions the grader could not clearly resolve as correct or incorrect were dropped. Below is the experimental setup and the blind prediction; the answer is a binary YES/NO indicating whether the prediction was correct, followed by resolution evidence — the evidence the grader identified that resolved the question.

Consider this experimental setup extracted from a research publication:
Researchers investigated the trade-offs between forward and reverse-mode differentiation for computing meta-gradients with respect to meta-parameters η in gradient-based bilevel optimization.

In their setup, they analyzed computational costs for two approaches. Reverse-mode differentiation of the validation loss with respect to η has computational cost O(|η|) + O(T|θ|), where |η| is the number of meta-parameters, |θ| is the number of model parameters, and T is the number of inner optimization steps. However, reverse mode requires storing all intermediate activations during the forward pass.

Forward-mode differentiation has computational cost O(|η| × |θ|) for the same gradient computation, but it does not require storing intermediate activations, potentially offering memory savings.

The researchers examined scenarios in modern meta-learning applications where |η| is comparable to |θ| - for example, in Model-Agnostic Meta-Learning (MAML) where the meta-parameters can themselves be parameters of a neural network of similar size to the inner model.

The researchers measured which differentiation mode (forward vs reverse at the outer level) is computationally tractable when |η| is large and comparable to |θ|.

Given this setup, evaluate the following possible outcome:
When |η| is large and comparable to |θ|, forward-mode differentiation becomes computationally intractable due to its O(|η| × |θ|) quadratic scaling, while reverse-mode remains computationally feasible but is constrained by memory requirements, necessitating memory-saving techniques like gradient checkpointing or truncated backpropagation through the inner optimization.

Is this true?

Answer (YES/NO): YES